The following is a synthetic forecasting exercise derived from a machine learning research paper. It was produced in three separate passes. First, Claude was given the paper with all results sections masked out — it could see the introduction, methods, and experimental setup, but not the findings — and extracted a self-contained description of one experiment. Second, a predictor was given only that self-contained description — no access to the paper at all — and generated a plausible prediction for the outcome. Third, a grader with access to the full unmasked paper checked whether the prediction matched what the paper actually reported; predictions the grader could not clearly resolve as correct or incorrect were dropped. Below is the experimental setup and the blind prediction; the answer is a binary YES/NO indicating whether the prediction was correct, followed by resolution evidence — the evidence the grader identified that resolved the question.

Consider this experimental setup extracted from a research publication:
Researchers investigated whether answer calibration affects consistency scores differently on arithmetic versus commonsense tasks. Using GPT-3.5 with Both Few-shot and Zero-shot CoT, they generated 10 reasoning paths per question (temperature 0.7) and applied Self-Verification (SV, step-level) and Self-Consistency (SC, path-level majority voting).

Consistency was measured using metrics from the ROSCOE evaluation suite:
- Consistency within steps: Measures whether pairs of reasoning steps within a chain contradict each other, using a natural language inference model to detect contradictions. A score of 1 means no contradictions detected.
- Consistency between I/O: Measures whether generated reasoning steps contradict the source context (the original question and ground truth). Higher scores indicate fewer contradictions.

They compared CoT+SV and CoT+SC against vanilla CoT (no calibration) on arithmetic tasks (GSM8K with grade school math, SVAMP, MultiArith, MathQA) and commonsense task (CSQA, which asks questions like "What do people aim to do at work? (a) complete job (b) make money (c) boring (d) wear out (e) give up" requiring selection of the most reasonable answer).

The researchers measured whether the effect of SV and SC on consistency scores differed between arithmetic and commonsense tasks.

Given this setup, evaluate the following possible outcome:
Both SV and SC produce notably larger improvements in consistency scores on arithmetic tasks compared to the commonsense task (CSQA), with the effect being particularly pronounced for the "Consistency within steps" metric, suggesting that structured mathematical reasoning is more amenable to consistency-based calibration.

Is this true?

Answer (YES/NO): NO